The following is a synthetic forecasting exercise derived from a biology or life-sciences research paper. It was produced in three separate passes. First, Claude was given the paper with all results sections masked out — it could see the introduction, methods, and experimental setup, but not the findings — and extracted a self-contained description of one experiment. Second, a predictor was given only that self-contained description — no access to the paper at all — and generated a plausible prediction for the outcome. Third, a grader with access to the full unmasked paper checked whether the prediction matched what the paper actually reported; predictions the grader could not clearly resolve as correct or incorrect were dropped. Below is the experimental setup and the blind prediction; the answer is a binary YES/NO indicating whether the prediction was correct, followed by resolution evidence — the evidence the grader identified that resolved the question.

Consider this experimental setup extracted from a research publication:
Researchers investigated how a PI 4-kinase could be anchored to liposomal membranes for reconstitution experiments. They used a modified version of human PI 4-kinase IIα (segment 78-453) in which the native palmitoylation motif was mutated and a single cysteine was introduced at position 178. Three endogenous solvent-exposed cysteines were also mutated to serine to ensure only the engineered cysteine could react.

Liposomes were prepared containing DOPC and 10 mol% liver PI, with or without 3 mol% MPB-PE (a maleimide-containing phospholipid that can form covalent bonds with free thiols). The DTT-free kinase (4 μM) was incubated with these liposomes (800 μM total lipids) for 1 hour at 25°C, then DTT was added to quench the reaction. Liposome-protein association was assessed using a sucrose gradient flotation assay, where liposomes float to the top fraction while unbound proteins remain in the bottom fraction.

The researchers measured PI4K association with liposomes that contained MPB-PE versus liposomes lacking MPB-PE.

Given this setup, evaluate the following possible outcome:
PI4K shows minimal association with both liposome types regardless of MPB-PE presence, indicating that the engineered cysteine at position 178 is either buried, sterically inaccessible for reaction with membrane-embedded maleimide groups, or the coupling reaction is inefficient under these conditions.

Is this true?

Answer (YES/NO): NO